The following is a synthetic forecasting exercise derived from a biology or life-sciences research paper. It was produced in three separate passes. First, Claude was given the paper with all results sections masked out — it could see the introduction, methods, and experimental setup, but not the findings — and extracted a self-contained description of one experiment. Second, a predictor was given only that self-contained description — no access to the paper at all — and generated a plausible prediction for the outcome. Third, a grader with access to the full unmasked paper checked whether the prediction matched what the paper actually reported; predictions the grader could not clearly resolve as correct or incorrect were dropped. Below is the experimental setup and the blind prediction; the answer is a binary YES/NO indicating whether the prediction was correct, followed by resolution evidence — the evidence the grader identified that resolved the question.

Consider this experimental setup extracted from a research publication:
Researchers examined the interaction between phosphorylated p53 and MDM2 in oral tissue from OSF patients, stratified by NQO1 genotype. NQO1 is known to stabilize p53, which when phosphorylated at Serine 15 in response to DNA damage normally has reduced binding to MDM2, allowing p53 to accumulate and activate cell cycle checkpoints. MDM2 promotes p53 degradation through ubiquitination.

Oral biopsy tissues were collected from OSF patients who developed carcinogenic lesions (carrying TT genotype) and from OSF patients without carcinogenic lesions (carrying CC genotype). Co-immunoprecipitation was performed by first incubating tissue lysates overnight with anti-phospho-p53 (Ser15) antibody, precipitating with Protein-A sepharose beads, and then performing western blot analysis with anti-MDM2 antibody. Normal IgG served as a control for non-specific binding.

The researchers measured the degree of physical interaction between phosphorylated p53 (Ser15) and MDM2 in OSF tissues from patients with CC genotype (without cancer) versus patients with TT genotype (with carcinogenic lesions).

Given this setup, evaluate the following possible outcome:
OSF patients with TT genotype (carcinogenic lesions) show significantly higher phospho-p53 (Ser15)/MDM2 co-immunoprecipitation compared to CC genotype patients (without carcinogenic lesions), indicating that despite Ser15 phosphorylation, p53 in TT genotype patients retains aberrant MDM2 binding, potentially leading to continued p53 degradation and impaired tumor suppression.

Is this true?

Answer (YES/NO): YES